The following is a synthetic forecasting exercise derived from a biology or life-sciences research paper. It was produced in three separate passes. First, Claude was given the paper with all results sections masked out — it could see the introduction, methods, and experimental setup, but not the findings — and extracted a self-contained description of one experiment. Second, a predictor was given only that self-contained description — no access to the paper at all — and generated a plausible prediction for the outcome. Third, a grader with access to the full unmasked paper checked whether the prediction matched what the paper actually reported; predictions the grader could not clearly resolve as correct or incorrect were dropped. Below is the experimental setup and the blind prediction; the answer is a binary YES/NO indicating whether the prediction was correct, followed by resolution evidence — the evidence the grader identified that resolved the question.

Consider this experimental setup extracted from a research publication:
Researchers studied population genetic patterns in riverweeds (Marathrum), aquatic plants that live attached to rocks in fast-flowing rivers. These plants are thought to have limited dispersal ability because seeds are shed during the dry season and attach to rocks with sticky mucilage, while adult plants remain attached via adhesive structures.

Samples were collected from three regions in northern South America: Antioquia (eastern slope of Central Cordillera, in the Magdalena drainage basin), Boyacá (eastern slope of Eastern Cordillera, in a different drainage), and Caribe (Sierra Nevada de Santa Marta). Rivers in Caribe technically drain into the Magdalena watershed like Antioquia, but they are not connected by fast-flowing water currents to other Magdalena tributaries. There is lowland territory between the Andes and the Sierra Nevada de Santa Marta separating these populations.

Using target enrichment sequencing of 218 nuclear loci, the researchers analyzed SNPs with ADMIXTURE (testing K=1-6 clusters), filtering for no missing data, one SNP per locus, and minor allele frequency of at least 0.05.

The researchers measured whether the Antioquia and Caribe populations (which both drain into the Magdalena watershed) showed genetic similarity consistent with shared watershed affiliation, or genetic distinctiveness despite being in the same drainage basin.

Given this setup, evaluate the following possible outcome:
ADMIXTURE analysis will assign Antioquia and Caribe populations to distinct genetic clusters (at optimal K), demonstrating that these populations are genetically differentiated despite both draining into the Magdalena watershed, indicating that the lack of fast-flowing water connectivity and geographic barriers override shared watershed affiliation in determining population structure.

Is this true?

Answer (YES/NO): YES